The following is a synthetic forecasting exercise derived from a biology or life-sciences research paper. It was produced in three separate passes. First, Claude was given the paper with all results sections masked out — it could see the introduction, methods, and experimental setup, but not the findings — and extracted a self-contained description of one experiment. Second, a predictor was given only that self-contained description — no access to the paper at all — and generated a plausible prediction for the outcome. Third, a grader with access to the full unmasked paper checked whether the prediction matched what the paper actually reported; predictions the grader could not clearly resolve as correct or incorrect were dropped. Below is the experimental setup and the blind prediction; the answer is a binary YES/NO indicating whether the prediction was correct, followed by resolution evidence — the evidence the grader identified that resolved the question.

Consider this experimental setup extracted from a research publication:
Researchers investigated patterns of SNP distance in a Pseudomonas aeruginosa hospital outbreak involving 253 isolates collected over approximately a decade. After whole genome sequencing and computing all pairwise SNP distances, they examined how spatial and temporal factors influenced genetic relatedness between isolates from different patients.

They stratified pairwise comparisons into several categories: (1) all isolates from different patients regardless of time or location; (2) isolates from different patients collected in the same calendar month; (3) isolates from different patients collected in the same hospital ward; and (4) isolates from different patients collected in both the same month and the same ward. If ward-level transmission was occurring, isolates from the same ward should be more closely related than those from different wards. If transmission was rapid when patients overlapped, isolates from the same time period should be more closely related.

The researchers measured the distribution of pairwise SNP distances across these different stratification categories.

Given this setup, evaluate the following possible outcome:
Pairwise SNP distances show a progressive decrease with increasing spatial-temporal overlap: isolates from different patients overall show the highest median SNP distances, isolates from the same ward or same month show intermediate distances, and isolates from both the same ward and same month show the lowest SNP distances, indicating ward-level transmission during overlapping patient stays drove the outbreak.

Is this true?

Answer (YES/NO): NO